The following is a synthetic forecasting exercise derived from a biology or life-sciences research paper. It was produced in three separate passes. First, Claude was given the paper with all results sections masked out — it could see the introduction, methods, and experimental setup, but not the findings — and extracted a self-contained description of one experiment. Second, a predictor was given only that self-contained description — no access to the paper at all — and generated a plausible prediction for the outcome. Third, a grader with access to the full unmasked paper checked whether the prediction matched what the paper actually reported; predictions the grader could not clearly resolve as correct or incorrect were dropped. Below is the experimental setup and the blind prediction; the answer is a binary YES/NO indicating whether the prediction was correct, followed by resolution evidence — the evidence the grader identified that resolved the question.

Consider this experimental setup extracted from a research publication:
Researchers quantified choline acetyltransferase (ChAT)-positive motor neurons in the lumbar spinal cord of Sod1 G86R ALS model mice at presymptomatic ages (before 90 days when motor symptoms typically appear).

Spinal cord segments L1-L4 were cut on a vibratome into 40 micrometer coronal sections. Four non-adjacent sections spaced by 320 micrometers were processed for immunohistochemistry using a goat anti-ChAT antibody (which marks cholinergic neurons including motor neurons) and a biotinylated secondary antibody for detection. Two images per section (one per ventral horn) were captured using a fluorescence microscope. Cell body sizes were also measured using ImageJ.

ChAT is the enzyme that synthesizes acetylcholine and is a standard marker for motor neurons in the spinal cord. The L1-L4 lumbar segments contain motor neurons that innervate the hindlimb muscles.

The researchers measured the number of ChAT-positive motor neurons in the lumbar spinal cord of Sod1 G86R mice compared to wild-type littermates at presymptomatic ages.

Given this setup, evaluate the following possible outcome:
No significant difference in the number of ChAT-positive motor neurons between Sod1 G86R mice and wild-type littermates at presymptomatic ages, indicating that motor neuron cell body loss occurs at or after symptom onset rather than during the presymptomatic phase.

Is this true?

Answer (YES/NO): YES